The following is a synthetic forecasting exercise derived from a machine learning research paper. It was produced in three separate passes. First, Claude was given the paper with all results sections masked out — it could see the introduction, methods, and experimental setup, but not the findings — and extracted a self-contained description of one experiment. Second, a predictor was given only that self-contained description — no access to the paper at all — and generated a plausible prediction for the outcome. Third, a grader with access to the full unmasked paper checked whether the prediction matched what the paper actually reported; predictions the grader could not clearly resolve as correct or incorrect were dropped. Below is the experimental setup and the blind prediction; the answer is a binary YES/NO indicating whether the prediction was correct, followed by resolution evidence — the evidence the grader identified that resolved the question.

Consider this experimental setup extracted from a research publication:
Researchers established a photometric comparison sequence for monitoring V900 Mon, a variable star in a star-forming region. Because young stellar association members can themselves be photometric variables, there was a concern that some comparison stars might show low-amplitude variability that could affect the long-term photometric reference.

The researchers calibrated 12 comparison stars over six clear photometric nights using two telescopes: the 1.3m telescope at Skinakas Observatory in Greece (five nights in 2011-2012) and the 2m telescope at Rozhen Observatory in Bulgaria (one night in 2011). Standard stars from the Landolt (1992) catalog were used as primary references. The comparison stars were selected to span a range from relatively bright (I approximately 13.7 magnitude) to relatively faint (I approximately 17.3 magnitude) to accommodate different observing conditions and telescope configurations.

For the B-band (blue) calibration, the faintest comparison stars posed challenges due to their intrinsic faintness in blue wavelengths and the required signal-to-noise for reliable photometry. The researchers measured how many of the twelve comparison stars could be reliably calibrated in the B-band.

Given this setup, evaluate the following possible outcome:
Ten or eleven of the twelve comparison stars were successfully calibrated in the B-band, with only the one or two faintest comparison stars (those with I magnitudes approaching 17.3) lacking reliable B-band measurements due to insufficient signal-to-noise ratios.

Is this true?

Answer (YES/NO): NO